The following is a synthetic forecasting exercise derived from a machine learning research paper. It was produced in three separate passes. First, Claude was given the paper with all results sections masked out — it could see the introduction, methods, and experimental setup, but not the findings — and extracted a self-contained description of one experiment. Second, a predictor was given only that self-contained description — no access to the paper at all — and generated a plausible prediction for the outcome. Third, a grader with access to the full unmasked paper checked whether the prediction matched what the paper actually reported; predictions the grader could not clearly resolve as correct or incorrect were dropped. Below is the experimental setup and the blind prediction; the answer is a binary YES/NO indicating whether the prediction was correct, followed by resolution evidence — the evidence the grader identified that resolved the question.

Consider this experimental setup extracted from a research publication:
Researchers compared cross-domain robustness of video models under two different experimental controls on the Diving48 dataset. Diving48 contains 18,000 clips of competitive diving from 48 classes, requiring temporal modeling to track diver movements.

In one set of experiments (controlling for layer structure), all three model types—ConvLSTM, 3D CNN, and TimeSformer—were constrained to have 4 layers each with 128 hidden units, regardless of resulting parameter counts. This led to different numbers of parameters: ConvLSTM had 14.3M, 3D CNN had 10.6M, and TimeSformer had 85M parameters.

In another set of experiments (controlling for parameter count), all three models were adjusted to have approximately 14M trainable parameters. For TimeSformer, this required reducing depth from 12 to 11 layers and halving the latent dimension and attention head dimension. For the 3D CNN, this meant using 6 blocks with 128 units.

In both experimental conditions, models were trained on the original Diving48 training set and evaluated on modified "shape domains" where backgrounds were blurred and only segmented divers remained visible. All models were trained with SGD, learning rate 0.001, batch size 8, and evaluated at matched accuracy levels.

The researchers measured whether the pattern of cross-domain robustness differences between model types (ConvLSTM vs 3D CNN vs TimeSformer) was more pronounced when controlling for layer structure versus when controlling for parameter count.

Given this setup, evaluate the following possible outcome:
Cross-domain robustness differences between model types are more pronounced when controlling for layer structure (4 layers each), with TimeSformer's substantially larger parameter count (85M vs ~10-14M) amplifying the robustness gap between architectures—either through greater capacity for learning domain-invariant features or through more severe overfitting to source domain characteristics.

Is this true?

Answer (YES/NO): YES